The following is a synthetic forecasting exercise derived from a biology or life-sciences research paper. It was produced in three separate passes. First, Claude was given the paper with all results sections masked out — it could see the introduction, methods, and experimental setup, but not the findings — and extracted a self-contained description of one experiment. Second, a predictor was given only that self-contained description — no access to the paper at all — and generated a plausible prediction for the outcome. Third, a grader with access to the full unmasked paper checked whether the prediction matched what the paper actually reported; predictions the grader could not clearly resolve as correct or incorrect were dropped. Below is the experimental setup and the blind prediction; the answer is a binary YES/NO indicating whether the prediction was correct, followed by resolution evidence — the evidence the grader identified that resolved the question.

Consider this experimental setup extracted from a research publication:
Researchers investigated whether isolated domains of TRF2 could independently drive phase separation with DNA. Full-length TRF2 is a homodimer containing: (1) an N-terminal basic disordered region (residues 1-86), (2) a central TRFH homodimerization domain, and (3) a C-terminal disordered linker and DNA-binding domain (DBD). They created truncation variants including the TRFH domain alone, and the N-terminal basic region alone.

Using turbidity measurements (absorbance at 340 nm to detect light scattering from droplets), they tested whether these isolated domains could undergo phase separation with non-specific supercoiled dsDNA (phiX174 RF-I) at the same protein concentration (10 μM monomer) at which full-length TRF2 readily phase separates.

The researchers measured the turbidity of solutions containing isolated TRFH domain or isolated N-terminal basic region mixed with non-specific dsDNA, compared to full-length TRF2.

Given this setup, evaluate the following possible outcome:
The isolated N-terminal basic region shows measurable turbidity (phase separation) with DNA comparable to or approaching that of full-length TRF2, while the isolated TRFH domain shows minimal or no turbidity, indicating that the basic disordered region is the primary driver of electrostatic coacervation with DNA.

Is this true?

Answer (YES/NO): NO